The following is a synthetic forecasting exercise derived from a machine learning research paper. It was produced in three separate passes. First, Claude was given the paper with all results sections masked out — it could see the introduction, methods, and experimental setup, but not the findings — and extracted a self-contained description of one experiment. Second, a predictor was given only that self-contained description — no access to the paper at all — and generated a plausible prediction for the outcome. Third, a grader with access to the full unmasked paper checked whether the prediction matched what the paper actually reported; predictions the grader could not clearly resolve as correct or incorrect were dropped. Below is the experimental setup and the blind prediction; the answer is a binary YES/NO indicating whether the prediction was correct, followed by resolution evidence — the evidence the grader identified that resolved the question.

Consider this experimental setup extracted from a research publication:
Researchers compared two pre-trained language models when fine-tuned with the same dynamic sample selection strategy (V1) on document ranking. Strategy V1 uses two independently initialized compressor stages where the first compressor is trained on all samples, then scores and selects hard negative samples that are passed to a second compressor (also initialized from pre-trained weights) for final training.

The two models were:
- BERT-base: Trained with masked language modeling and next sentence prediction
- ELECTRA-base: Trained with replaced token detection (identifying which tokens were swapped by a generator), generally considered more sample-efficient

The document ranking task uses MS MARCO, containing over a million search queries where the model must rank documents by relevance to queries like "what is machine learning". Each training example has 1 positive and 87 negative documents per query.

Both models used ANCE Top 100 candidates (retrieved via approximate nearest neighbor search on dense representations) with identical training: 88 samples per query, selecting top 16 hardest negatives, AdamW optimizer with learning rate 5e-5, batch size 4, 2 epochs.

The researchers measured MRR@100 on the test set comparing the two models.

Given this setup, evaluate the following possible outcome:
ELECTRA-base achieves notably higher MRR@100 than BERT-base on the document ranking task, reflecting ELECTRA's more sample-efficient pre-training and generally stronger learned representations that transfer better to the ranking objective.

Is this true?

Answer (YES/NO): NO